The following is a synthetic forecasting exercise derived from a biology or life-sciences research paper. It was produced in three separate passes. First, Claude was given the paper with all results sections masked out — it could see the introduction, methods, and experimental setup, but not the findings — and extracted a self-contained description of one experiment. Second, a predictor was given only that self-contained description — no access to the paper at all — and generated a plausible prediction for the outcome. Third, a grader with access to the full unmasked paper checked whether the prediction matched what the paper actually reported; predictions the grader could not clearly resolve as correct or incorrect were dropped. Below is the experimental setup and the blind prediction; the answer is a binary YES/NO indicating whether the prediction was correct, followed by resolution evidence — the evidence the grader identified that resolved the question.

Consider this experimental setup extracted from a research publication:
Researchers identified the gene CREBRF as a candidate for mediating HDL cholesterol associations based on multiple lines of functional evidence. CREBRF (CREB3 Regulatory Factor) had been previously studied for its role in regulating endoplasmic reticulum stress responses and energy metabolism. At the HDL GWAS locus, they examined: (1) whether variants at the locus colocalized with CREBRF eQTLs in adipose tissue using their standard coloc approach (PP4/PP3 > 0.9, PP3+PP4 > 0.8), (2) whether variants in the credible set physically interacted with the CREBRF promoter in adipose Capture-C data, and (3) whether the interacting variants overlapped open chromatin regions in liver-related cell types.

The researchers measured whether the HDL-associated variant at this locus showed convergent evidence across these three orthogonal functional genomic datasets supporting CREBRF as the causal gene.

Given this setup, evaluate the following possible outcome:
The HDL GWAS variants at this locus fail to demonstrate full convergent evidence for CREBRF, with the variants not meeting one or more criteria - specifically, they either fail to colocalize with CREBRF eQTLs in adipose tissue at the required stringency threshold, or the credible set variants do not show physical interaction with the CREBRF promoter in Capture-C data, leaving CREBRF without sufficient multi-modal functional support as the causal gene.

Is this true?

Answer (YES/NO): NO